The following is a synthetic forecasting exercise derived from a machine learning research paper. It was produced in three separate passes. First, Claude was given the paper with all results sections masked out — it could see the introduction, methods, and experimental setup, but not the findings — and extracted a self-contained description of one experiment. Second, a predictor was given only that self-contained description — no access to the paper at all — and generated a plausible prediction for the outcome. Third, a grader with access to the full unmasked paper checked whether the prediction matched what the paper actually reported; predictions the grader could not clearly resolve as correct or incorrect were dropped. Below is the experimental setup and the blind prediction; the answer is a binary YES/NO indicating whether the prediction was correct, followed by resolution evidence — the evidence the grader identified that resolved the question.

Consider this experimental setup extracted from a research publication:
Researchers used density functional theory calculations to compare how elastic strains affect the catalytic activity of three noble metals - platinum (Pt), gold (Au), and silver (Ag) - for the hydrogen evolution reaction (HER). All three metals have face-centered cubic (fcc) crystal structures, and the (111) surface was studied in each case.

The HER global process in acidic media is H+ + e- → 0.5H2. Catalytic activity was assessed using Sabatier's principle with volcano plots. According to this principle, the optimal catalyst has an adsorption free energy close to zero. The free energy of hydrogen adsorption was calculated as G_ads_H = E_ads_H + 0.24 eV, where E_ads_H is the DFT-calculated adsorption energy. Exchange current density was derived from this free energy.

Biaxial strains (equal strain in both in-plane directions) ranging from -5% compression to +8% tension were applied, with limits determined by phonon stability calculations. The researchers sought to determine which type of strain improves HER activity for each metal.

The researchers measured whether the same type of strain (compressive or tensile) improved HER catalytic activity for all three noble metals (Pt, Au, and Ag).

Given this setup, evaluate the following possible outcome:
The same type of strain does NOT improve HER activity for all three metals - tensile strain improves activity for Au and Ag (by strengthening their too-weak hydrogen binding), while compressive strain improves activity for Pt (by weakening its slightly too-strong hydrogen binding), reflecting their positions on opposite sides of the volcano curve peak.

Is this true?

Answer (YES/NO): YES